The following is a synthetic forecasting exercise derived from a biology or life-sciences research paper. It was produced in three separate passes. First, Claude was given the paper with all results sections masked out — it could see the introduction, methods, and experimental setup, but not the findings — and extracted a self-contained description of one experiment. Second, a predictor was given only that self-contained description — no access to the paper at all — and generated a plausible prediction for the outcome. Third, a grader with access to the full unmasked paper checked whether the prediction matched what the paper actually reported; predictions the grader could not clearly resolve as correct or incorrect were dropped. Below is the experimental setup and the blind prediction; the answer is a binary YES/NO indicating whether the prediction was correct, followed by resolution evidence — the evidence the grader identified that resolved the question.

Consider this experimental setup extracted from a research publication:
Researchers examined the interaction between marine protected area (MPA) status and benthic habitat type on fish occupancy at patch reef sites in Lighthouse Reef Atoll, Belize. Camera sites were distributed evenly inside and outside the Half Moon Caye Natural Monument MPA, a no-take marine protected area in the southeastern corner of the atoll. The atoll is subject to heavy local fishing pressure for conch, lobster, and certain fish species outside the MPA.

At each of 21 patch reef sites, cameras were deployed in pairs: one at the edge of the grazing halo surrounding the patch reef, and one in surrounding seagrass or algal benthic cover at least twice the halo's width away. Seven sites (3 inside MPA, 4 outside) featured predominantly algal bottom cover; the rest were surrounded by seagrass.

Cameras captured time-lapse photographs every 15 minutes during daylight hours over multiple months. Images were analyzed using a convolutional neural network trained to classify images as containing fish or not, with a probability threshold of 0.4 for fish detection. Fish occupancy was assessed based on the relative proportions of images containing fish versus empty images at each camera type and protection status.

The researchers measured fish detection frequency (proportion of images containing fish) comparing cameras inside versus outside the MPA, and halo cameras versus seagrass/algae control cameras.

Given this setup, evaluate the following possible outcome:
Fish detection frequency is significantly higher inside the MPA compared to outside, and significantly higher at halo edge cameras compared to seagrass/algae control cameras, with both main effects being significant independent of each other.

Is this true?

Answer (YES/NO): NO